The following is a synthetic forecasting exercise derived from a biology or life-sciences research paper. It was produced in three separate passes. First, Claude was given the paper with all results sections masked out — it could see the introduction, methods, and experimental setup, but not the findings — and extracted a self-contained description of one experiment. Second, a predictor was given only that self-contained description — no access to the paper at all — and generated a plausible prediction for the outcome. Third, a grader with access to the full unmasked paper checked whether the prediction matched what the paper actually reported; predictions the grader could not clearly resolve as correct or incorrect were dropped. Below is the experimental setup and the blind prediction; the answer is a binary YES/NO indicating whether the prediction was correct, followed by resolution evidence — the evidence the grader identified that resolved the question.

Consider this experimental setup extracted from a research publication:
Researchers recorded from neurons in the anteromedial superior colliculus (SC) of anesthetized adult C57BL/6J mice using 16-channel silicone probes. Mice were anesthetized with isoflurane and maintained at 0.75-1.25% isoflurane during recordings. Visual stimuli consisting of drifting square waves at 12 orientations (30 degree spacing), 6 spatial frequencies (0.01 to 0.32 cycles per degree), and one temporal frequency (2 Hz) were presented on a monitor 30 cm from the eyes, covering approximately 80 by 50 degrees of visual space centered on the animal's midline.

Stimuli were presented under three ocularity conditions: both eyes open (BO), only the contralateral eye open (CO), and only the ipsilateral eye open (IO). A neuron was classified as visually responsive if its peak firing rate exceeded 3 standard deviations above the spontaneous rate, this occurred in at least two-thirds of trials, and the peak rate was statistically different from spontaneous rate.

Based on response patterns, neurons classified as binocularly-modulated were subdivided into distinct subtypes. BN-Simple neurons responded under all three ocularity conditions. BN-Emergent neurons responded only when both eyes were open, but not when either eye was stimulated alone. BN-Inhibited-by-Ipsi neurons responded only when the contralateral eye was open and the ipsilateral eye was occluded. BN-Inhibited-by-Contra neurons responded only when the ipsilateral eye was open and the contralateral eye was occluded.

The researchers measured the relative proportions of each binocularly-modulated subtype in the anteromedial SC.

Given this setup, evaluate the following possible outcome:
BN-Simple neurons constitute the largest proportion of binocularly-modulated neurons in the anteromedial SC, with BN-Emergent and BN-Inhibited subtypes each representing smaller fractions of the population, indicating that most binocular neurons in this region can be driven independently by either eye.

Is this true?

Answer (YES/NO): NO